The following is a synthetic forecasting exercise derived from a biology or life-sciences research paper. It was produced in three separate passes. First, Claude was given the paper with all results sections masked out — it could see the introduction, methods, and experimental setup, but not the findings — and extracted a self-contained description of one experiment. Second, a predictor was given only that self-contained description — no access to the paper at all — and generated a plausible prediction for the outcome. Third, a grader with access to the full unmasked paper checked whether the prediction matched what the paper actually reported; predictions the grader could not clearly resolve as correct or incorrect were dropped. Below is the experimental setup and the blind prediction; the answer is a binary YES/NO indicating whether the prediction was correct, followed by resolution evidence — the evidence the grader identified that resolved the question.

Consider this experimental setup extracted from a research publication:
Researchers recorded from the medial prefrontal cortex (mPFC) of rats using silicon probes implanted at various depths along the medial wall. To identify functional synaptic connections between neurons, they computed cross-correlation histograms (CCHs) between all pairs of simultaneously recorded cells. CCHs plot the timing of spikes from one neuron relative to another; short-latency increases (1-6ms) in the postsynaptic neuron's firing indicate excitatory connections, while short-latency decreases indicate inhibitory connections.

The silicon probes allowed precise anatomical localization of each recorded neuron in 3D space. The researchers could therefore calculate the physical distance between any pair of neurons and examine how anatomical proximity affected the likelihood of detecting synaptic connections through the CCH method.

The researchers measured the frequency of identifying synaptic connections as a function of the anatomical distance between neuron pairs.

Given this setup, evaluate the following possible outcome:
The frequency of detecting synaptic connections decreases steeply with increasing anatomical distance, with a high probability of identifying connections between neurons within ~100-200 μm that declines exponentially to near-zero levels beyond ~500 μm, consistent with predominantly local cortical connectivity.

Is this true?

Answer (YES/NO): YES